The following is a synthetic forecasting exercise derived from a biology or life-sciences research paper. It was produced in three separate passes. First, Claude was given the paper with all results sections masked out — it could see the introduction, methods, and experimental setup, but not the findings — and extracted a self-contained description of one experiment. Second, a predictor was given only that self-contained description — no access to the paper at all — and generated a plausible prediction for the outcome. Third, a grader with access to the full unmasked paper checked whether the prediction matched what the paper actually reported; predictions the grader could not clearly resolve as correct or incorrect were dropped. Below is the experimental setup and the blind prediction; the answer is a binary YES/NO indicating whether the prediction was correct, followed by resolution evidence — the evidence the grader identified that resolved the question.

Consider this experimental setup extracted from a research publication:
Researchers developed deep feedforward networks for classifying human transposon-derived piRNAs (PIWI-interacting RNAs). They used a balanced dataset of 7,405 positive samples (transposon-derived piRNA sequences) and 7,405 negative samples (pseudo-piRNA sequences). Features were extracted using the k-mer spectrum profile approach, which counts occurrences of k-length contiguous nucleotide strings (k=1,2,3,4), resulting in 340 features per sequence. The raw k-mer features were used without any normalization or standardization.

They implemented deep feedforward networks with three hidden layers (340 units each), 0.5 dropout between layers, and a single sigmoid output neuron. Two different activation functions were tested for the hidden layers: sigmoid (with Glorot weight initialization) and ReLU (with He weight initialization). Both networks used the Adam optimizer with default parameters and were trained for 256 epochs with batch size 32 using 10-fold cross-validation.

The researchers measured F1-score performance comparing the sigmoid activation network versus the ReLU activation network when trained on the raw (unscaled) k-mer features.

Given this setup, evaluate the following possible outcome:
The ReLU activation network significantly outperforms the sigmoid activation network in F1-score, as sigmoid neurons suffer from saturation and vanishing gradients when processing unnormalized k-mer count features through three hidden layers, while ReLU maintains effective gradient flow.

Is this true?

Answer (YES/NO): NO